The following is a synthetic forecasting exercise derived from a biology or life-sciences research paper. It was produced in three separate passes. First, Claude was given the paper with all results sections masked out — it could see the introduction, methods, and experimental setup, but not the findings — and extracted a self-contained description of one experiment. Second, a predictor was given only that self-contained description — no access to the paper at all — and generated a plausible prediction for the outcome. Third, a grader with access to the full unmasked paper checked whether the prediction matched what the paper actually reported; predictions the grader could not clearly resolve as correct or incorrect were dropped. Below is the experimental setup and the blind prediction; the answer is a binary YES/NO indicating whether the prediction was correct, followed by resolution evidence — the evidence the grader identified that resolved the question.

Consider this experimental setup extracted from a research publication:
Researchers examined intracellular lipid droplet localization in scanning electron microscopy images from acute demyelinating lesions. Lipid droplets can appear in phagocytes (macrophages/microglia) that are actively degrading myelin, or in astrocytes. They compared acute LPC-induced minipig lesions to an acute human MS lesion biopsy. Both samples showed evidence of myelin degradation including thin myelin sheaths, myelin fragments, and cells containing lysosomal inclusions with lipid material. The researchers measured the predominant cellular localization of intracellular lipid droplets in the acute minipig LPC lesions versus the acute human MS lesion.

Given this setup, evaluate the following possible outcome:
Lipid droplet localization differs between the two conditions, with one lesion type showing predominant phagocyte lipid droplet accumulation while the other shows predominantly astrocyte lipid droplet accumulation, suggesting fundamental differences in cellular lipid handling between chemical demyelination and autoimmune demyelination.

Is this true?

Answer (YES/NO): YES